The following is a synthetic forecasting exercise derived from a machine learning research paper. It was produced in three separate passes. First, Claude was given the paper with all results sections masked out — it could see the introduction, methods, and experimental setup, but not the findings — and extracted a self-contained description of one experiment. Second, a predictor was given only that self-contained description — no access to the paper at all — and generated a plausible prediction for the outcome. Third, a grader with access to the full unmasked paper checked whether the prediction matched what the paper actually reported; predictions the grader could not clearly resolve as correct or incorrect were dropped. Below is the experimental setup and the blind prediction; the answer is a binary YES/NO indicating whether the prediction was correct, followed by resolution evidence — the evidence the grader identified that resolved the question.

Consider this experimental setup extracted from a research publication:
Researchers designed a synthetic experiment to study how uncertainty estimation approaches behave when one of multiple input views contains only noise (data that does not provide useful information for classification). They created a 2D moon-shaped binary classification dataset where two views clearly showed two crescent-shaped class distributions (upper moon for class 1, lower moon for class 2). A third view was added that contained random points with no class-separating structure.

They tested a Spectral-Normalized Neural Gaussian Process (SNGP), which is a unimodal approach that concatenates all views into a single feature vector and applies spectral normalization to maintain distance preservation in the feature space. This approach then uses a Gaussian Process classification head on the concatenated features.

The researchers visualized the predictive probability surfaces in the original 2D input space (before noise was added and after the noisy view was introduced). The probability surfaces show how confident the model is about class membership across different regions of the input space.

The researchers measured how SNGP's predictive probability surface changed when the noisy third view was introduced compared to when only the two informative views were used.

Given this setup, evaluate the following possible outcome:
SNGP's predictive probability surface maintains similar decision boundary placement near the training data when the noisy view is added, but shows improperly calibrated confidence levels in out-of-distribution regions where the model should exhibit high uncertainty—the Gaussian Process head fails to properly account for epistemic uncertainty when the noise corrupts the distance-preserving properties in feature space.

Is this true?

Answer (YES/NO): NO